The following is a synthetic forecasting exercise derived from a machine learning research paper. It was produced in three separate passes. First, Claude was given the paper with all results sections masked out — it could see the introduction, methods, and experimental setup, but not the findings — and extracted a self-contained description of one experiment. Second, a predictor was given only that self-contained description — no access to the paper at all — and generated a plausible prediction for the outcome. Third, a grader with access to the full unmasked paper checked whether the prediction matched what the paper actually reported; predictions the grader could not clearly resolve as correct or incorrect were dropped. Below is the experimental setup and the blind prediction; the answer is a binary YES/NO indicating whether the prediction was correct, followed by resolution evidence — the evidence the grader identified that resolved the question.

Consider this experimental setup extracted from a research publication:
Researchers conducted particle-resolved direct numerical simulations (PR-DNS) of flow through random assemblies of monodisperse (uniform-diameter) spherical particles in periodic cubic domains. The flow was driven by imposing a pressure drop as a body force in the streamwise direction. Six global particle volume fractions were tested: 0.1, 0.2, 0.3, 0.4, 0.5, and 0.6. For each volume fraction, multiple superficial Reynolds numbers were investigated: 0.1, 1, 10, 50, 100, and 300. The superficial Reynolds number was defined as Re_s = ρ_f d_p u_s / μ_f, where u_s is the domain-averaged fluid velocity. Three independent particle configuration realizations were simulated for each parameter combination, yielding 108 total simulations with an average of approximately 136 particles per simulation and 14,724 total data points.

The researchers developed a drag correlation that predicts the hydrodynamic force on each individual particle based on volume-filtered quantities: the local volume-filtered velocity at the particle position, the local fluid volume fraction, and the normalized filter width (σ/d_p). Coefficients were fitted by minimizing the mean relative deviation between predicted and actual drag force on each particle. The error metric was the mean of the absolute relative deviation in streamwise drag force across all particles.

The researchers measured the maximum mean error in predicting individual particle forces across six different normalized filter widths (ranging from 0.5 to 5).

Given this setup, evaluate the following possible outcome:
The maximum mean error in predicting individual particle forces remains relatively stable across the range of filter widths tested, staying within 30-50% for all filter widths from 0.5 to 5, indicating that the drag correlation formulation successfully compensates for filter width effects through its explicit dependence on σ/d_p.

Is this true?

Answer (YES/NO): NO